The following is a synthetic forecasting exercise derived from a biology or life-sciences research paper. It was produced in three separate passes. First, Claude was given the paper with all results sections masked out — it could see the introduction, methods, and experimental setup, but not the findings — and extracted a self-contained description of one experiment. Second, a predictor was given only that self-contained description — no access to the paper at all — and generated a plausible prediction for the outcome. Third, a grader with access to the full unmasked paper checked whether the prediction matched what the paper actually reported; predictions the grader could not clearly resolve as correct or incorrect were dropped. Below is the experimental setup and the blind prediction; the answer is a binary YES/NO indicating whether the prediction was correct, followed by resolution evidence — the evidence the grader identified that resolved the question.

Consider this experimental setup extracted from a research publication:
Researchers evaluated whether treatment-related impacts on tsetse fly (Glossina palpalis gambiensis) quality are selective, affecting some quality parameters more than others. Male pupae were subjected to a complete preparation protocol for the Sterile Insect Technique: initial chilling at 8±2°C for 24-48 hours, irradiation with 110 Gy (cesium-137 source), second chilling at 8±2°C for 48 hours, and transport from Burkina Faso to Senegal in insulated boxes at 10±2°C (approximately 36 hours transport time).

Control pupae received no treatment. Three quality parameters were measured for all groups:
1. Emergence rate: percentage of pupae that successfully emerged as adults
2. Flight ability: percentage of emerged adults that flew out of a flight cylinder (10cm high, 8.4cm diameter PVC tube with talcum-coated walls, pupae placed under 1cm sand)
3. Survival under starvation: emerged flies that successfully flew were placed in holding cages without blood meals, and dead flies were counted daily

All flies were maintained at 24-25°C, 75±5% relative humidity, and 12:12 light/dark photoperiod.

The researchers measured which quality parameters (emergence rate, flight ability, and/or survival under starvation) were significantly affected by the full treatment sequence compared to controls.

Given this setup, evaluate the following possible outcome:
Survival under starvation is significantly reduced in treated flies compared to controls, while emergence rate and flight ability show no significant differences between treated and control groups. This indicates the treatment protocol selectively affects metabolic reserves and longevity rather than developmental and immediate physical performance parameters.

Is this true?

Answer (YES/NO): NO